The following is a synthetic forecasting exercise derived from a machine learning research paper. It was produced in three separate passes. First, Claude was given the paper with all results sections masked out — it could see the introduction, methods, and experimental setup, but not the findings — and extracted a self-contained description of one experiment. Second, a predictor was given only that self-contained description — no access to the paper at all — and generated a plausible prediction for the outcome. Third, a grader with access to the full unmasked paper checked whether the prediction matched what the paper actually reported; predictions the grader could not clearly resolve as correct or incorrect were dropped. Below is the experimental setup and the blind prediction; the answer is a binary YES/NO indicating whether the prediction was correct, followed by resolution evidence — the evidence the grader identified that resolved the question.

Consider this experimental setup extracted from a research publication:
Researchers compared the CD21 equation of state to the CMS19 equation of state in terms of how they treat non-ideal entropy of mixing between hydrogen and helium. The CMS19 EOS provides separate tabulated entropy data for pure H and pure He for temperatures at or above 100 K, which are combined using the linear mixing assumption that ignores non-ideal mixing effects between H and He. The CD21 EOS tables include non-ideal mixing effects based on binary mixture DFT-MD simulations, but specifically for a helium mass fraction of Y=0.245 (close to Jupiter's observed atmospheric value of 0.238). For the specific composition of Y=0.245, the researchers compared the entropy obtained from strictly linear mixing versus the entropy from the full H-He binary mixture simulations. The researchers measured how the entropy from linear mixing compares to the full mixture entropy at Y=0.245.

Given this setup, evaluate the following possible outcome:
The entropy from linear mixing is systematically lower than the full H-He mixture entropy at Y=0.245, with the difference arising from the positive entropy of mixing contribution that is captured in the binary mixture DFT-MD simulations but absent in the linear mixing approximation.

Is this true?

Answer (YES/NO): NO